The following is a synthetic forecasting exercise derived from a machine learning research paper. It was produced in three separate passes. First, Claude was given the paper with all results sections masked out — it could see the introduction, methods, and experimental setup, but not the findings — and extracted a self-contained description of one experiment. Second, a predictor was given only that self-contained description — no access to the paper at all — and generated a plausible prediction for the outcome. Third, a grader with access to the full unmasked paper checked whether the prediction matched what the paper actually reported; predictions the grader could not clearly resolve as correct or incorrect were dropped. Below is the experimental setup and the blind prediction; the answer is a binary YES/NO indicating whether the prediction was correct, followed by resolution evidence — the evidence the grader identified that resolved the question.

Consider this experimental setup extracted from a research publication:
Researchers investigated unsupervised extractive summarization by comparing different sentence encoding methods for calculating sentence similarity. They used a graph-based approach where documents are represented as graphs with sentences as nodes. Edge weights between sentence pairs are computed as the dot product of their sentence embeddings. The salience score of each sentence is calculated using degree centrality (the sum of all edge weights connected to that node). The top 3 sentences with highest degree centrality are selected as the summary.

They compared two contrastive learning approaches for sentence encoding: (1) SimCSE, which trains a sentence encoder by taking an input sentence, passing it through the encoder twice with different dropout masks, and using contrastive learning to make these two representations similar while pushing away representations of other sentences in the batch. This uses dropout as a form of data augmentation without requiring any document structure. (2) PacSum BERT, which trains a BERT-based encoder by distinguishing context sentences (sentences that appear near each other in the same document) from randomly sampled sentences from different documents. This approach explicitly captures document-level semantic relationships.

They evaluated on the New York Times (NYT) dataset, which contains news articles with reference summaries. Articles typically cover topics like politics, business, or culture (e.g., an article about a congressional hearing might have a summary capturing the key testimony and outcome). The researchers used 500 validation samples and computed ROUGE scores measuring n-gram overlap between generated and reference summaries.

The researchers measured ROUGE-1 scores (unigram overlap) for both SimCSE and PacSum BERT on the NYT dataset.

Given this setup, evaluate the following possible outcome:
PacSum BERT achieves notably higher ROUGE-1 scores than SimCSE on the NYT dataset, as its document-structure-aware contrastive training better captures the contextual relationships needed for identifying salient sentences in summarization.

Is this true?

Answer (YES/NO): NO